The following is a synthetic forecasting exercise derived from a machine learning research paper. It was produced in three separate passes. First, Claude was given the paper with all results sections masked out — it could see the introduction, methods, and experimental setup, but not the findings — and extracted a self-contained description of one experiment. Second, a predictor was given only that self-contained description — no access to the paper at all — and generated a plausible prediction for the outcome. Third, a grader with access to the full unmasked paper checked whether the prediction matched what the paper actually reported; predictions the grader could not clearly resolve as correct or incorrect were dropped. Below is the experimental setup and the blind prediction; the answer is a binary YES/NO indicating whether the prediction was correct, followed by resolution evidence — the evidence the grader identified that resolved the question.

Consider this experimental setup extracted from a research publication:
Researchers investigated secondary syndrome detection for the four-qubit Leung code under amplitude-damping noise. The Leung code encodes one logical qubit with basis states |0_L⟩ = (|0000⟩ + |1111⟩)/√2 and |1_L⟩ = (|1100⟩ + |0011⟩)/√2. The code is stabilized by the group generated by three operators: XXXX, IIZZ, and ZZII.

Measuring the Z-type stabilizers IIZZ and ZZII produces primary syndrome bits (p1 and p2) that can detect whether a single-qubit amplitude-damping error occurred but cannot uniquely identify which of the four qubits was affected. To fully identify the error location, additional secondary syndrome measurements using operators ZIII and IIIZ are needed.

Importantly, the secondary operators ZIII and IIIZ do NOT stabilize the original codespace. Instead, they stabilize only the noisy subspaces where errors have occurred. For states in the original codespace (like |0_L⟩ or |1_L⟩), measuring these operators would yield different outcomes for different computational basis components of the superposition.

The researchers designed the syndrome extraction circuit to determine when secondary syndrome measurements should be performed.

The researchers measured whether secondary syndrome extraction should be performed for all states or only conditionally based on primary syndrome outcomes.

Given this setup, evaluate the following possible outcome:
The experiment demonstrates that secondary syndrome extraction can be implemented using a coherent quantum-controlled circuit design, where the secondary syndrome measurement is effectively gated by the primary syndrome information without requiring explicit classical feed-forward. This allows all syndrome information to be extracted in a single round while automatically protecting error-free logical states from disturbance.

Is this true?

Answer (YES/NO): NO